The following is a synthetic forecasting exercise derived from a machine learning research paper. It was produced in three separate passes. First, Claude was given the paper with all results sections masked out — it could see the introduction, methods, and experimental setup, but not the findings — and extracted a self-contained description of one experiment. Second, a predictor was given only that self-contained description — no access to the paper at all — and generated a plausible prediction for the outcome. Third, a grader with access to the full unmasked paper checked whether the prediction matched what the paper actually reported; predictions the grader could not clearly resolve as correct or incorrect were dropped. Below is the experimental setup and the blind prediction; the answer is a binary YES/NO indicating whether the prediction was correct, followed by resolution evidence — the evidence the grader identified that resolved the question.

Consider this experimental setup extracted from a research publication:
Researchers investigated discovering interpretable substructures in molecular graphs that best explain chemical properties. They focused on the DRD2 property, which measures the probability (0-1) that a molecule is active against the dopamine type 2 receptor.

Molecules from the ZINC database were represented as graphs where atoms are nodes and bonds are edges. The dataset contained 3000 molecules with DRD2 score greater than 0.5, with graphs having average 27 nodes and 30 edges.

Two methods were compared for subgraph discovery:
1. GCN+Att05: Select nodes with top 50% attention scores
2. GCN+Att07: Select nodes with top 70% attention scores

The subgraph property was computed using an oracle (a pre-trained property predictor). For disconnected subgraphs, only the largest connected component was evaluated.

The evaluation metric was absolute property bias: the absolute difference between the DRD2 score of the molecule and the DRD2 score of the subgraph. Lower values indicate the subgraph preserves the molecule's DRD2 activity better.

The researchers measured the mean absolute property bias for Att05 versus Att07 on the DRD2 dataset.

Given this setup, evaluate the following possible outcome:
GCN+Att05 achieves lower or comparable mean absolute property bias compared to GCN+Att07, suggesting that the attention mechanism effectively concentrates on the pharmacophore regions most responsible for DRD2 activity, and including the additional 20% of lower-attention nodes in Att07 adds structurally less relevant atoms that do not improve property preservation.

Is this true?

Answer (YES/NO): NO